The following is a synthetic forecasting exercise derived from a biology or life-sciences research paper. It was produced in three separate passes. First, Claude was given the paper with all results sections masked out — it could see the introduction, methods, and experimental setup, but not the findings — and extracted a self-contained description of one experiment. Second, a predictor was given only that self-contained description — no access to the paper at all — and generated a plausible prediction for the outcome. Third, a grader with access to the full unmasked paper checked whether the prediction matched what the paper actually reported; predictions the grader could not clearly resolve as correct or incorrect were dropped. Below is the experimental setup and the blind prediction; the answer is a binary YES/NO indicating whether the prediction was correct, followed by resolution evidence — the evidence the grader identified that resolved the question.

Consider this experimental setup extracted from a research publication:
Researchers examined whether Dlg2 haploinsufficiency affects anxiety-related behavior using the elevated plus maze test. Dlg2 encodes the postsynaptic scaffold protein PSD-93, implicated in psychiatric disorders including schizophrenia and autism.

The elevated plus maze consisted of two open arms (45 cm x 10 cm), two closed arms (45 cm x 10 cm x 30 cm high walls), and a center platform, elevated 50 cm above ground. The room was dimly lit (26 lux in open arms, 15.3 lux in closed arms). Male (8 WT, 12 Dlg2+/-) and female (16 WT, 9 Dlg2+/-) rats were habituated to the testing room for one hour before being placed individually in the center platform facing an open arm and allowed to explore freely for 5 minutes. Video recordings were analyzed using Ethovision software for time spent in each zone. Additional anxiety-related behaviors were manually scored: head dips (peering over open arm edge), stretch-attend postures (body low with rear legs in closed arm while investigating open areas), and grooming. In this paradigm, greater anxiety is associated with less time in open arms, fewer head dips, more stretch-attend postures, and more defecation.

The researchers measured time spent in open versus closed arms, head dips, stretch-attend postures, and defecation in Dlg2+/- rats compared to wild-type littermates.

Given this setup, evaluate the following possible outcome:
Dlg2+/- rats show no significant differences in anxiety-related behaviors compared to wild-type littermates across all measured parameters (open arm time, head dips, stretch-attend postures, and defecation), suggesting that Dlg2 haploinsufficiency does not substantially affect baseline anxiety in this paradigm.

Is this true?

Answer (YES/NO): YES